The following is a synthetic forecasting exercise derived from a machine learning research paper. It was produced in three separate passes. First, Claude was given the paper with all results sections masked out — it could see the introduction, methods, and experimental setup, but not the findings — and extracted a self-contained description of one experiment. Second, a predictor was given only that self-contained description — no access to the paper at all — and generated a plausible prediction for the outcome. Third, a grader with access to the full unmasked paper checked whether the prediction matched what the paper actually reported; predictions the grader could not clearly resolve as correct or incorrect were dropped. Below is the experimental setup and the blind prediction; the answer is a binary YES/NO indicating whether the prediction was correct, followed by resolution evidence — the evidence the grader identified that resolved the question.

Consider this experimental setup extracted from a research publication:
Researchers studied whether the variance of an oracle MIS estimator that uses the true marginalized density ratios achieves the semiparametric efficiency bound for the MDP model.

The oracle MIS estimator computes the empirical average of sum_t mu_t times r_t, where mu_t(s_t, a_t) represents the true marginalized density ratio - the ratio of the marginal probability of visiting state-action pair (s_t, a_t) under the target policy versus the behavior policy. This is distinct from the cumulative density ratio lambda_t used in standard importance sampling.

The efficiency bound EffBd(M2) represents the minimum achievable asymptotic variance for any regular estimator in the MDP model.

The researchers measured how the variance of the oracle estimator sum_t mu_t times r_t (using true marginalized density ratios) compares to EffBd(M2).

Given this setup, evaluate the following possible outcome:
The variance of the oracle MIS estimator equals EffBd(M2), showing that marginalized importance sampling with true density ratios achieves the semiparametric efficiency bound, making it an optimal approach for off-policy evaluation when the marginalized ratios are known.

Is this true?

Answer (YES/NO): NO